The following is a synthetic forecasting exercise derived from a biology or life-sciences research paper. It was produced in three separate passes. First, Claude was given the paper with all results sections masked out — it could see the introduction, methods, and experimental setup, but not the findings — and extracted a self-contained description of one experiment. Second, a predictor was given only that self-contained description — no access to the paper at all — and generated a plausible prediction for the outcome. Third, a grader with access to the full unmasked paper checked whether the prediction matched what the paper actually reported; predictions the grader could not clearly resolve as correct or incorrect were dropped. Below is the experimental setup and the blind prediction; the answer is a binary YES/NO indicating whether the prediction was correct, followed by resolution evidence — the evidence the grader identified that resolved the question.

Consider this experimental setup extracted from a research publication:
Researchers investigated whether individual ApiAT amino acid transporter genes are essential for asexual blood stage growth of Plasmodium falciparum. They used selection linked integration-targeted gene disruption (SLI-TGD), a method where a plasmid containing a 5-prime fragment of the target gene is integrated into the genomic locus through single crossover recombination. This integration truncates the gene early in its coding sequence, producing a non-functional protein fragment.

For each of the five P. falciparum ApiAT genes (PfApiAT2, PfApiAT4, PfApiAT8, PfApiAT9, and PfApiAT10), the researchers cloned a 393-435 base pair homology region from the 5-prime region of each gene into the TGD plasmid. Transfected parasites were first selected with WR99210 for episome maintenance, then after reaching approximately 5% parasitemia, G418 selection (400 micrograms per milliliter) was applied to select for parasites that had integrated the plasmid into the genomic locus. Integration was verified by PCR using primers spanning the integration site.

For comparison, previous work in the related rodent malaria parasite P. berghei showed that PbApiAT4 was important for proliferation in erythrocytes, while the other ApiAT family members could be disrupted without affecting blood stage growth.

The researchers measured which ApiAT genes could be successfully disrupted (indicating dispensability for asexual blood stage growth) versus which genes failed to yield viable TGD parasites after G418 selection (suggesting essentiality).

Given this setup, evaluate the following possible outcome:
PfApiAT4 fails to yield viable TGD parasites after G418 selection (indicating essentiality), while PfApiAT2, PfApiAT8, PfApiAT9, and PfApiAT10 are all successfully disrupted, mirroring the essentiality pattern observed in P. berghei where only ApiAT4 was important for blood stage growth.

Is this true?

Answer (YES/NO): NO